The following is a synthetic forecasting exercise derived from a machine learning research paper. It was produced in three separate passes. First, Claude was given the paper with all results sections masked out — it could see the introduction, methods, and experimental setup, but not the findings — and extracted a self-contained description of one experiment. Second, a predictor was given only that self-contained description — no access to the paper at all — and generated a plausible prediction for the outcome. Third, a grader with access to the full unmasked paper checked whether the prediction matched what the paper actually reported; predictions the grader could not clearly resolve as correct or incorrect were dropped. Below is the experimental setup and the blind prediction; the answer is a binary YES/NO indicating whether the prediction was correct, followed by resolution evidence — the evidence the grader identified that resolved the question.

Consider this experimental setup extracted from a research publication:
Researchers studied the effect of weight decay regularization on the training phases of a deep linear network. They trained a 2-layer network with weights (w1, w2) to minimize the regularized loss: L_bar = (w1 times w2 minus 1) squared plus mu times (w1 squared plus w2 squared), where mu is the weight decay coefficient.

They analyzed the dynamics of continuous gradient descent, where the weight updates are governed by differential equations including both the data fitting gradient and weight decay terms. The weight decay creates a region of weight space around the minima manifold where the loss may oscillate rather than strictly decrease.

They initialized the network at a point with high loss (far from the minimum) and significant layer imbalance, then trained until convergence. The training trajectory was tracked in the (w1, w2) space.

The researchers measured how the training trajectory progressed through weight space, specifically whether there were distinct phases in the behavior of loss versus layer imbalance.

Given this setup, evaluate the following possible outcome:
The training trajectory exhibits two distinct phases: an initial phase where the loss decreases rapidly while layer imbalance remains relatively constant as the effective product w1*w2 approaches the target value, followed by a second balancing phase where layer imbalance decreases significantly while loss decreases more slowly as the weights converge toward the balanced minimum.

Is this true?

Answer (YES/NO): NO